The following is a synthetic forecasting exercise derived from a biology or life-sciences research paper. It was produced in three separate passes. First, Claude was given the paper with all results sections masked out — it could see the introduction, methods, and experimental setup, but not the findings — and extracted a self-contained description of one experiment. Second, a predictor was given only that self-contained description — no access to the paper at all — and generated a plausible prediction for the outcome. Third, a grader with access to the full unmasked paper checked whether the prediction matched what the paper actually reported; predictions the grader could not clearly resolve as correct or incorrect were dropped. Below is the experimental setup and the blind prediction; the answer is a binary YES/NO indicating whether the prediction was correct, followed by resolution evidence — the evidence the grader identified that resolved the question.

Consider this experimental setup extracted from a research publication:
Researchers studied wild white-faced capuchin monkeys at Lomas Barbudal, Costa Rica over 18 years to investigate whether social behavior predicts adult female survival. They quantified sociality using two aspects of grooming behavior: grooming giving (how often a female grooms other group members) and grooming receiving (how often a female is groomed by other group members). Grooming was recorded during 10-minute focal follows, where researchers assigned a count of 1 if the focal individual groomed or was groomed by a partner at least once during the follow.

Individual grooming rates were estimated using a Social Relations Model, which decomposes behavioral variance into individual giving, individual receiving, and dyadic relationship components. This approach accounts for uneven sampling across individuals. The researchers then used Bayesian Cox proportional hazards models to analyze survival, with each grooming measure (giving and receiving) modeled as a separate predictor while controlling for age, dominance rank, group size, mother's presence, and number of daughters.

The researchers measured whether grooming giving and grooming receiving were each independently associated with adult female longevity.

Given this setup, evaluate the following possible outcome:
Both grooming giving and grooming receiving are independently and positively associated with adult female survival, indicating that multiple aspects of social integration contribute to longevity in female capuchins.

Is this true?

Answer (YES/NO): NO